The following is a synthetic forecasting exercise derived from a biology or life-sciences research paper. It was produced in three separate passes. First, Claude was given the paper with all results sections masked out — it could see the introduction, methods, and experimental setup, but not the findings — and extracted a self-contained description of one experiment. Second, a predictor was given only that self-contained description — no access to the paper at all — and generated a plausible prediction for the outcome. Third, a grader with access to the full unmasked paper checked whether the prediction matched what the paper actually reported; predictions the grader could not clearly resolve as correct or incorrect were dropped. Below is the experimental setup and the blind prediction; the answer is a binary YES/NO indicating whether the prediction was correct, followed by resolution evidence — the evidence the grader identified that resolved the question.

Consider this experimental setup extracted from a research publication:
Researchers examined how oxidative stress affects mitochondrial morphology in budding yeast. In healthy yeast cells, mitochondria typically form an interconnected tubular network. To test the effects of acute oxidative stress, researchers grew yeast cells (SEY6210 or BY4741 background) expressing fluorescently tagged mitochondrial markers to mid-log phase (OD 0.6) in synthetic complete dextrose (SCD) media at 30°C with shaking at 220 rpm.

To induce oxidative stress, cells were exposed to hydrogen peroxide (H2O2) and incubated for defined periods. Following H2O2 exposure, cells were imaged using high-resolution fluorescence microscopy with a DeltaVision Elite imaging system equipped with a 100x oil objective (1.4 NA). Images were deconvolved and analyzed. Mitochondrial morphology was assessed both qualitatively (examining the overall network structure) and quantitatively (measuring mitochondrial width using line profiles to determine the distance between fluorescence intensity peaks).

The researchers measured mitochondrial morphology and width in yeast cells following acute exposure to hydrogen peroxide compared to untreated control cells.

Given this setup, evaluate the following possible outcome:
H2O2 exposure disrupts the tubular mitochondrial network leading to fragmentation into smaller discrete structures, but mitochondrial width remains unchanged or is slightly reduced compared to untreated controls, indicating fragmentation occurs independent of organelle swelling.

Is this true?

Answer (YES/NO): NO